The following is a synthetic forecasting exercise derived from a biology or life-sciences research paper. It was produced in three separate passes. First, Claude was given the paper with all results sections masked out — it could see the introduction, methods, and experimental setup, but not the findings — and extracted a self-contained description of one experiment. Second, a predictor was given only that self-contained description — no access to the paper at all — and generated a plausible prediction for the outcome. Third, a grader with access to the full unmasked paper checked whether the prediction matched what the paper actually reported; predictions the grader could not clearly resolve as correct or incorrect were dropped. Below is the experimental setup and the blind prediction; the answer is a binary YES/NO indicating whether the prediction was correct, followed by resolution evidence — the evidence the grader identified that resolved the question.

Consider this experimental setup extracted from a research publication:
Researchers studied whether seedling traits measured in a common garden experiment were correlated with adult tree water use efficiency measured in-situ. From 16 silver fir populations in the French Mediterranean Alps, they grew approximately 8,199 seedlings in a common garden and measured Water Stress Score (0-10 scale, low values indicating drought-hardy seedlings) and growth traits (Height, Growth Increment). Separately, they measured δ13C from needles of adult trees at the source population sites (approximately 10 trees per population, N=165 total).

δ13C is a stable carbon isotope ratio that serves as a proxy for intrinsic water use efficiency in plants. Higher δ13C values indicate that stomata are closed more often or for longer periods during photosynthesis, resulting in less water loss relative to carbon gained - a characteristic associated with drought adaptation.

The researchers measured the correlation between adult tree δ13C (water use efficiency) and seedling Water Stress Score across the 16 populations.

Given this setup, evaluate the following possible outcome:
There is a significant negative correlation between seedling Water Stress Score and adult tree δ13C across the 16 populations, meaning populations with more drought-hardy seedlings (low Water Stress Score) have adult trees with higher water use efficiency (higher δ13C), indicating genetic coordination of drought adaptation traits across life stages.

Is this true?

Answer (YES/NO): YES